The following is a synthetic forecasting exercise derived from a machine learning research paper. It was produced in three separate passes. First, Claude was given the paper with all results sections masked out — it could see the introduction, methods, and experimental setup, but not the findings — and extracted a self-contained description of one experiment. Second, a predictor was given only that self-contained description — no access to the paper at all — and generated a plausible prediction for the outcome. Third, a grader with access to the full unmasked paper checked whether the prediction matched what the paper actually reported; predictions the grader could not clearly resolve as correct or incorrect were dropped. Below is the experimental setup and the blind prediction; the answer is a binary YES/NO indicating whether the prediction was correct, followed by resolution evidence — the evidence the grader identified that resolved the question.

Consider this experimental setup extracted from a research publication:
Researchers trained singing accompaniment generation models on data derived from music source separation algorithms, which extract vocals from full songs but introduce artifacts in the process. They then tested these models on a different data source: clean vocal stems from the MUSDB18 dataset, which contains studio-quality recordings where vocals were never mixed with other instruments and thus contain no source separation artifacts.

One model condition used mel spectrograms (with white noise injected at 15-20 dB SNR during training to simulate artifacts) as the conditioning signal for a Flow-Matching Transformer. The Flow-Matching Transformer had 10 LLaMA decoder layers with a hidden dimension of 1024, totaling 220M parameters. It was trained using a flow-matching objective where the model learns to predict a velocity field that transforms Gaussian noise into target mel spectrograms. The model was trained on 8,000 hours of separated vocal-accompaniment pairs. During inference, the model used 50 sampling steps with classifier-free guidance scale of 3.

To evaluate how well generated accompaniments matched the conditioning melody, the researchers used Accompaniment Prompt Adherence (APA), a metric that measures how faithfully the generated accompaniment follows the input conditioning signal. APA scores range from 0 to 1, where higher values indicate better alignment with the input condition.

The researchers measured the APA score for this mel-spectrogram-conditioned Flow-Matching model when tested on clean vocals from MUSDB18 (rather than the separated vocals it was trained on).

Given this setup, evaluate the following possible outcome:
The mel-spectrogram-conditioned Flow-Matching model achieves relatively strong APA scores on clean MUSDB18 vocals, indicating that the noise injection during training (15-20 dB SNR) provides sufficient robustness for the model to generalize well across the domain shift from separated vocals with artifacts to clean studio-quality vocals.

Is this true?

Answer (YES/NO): NO